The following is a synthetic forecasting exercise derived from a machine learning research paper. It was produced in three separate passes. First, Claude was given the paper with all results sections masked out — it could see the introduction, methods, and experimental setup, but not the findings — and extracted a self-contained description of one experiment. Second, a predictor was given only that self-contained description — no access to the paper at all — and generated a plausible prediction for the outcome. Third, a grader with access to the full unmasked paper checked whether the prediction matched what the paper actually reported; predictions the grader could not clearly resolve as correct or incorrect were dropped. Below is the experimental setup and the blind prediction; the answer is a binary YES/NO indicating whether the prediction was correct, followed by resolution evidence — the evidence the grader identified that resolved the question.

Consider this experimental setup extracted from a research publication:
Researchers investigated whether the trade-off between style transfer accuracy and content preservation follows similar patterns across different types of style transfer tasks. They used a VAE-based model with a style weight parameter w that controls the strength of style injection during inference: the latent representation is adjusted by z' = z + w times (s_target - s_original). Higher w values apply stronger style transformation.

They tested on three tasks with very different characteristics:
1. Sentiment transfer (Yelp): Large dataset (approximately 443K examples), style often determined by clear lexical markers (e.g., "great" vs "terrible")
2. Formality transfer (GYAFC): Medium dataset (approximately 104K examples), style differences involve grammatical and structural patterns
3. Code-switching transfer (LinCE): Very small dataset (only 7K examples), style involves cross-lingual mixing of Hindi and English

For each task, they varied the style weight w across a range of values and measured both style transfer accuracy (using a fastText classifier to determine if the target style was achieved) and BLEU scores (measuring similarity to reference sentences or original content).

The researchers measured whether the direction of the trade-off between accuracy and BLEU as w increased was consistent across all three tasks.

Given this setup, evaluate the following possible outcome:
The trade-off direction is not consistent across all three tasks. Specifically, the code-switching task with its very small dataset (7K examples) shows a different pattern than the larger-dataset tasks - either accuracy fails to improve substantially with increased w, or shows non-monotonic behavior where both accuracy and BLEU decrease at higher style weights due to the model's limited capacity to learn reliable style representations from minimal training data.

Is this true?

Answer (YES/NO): NO